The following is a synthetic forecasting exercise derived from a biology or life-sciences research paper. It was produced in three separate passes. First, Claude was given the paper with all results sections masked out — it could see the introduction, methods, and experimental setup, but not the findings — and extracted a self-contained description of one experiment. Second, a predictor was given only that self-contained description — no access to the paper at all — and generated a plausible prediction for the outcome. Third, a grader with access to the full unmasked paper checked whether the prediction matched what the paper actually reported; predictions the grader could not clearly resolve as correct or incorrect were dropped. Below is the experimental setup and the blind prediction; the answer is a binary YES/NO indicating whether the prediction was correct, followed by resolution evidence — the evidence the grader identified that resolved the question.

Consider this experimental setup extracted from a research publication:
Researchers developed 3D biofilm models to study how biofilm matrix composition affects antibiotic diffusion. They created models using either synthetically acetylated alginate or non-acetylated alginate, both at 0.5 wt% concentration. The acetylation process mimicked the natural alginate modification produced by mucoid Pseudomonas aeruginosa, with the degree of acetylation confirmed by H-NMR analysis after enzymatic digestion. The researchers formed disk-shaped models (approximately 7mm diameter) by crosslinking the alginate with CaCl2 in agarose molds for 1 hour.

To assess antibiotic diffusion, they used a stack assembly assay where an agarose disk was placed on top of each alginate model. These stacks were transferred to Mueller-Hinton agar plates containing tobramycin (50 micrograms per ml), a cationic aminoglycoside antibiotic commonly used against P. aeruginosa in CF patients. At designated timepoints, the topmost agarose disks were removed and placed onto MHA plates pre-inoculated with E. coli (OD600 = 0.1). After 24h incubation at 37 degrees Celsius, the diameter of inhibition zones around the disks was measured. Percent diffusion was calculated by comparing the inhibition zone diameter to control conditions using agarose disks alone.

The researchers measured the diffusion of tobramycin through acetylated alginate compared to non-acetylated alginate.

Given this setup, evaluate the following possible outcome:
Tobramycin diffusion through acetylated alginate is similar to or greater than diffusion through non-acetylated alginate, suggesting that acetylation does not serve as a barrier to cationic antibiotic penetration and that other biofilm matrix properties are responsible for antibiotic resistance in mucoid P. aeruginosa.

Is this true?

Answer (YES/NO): YES